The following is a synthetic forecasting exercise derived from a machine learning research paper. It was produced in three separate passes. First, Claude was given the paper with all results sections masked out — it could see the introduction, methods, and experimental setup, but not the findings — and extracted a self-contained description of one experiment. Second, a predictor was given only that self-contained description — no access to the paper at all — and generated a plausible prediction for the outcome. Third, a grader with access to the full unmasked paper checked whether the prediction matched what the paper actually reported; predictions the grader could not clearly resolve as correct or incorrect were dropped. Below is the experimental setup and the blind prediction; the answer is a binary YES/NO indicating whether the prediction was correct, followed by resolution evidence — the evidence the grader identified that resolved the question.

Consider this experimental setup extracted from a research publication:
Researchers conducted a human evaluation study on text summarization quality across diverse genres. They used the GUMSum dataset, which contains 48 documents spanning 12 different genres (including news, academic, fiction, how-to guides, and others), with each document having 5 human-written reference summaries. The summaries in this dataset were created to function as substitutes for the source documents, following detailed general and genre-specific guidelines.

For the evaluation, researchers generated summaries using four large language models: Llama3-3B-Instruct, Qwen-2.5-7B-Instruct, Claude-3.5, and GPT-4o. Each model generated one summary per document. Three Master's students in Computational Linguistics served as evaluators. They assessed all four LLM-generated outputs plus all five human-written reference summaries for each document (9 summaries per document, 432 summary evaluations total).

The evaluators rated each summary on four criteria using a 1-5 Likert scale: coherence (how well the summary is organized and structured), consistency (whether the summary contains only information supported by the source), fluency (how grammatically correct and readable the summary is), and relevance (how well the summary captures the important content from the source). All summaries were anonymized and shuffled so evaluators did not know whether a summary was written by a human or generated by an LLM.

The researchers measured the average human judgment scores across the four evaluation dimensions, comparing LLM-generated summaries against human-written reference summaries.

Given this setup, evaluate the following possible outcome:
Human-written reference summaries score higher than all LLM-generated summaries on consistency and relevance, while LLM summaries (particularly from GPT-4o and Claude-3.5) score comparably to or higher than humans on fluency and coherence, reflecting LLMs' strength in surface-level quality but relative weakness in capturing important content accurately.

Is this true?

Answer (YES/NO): NO